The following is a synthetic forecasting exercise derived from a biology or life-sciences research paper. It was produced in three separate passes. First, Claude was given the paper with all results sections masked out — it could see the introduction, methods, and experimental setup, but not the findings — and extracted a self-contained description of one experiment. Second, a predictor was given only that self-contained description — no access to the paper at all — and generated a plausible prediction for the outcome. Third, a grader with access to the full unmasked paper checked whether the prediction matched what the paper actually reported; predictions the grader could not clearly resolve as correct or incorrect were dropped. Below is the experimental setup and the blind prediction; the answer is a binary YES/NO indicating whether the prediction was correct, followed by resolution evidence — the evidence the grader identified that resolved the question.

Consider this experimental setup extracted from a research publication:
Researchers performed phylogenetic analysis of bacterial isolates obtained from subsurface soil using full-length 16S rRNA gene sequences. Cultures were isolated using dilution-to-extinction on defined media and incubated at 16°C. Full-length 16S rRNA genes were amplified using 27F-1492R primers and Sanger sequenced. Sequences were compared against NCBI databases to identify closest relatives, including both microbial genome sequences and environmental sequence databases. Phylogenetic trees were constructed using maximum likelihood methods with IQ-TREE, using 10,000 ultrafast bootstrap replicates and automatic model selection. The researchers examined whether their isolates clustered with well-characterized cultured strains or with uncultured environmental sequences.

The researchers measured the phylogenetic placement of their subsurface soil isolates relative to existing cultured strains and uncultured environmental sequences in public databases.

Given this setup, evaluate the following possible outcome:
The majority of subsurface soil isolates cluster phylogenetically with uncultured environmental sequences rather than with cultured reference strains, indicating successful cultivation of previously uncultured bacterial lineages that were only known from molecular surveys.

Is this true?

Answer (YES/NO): NO